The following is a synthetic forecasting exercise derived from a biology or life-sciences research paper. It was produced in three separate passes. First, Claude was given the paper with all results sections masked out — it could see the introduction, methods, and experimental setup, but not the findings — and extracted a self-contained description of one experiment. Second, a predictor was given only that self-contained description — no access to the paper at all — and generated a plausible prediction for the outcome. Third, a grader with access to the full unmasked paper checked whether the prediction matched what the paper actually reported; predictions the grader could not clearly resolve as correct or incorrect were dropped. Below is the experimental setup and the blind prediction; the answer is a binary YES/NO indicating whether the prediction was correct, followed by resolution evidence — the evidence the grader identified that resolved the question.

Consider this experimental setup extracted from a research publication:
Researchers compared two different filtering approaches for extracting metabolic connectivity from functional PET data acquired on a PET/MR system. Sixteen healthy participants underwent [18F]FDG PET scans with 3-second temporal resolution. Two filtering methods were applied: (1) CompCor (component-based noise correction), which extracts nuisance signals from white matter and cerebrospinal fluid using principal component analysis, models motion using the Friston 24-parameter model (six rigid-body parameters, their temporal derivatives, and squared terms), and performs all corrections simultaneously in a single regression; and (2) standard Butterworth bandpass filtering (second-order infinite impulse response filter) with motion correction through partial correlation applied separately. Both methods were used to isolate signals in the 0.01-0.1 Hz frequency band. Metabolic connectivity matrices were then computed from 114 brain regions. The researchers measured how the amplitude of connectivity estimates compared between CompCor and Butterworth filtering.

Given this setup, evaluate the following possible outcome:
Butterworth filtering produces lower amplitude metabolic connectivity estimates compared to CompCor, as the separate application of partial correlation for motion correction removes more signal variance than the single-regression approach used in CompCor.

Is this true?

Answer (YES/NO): NO